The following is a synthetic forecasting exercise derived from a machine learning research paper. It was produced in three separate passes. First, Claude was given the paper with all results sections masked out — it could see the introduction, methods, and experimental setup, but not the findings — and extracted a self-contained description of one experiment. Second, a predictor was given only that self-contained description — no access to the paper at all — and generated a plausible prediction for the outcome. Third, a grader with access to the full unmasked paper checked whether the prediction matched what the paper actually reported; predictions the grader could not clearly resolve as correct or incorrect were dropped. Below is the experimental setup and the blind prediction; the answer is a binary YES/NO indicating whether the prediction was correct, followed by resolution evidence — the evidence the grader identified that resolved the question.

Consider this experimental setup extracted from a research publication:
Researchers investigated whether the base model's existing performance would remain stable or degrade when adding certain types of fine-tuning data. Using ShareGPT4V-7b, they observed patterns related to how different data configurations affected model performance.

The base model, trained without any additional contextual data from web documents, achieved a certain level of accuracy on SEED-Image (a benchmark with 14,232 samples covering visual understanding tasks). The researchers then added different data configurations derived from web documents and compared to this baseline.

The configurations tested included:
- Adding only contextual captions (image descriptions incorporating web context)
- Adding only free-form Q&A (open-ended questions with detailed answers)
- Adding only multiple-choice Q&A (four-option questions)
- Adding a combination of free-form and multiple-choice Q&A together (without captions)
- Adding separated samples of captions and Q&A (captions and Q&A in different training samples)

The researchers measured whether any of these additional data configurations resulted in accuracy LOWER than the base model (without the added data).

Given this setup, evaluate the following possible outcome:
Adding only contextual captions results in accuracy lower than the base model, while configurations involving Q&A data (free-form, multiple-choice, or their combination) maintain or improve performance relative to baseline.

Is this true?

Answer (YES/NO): NO